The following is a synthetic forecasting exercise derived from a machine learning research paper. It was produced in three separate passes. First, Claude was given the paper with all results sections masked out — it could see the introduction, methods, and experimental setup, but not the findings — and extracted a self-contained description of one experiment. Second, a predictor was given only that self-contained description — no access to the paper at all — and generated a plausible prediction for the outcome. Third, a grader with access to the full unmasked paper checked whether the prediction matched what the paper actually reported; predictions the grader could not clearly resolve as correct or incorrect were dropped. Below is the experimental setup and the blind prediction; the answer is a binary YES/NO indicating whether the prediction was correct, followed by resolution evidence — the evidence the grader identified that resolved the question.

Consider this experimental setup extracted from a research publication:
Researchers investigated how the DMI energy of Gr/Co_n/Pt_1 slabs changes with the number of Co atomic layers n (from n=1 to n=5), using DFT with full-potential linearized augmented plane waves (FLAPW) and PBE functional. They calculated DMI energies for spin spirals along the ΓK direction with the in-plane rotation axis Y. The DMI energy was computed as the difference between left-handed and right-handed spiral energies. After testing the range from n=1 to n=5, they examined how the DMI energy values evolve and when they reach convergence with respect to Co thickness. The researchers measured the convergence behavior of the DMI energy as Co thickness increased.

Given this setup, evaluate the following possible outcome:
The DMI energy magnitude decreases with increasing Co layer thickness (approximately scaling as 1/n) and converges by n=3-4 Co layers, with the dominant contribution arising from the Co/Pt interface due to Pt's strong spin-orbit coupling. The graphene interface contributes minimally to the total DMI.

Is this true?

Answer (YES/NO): NO